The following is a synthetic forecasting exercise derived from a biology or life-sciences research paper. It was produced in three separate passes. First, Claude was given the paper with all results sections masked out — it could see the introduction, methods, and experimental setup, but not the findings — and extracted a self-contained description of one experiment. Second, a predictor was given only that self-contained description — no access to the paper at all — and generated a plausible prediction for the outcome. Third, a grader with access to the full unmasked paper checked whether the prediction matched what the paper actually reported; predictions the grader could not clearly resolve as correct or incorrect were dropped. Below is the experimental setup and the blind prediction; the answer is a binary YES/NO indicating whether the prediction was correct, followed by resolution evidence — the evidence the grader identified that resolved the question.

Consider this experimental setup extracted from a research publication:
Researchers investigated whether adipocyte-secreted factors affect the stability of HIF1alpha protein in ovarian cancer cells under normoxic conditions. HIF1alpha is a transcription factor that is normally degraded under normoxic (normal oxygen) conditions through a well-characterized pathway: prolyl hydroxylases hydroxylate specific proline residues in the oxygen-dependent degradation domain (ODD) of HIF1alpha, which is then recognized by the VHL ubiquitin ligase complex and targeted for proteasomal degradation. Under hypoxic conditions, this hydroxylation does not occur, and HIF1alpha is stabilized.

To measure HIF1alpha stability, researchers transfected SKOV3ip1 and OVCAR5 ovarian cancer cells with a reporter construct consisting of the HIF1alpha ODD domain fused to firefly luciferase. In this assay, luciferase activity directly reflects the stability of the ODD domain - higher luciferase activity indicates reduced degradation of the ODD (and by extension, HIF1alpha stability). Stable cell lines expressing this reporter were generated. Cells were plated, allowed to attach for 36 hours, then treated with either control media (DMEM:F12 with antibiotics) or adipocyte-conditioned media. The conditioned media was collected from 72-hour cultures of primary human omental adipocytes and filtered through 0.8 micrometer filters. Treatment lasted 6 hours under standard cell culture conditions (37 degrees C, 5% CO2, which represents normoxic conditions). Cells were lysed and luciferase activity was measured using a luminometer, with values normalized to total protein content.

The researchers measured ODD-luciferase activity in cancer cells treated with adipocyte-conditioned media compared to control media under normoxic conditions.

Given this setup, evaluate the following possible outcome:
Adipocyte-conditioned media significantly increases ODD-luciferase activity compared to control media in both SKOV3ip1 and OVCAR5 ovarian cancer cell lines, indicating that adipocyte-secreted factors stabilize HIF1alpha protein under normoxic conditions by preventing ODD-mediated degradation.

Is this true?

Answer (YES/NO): YES